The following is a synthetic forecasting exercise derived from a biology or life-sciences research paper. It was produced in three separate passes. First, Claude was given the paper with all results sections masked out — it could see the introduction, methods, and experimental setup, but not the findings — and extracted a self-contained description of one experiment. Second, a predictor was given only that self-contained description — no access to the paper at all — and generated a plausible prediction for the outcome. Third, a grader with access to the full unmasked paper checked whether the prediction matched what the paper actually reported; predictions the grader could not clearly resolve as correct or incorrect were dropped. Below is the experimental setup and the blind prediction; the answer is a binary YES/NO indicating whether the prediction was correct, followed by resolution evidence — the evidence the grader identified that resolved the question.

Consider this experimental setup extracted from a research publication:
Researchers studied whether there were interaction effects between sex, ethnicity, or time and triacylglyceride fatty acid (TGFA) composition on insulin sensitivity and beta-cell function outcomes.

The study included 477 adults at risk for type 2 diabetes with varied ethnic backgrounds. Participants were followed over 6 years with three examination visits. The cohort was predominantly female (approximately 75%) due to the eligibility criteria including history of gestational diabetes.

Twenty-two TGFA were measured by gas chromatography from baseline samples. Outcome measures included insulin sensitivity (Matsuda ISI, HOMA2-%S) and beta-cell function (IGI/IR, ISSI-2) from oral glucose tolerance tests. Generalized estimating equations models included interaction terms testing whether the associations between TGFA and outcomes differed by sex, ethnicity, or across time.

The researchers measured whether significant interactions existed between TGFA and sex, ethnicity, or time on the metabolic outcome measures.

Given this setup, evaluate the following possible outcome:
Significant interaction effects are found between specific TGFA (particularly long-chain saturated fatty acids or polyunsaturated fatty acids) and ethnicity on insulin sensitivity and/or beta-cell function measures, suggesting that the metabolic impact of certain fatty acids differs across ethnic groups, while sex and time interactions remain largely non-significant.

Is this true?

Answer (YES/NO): NO